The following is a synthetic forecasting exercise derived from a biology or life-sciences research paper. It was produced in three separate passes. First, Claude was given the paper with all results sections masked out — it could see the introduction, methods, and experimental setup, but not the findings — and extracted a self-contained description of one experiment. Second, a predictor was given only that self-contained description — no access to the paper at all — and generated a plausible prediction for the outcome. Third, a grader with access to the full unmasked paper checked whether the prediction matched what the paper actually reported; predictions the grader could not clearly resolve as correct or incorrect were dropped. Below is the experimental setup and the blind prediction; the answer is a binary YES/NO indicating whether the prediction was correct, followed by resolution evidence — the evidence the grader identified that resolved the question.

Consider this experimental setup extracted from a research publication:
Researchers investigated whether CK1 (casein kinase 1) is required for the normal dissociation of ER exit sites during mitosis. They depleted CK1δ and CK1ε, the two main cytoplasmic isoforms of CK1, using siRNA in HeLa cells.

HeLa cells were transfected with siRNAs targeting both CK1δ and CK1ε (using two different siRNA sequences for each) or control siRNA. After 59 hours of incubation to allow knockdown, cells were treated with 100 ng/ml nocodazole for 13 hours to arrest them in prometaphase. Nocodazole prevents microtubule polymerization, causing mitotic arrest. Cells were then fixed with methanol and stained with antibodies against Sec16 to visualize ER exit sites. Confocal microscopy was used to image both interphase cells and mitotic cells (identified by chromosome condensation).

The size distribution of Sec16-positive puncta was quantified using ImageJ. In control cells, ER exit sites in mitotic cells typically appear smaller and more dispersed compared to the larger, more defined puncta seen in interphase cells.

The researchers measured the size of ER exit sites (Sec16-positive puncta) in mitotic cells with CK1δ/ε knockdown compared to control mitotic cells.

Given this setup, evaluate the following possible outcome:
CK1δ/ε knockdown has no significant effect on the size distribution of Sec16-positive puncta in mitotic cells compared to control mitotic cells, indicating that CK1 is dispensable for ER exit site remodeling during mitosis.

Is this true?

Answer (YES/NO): NO